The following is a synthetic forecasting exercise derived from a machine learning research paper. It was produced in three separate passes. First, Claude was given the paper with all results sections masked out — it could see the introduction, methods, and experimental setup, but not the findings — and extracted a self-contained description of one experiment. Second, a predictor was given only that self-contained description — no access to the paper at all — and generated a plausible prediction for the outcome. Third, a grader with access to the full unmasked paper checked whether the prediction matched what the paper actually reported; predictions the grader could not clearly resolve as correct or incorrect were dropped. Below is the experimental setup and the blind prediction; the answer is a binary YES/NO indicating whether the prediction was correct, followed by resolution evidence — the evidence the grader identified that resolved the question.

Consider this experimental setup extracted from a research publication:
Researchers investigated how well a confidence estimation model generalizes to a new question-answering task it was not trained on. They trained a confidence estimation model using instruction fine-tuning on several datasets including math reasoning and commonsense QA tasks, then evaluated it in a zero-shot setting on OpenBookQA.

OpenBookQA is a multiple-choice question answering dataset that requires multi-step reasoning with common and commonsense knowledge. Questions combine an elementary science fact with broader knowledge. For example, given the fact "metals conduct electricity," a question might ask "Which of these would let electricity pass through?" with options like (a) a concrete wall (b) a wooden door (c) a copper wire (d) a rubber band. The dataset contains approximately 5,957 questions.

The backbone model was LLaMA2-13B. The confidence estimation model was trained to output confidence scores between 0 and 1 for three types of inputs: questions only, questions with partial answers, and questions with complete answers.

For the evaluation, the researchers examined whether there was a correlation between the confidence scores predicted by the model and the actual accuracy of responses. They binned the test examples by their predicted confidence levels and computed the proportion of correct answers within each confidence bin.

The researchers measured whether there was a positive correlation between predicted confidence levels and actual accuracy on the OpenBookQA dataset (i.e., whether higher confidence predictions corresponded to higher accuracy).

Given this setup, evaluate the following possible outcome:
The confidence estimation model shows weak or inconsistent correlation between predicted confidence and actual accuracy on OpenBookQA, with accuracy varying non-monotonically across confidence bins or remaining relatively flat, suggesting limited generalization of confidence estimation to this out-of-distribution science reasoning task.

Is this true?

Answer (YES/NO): NO